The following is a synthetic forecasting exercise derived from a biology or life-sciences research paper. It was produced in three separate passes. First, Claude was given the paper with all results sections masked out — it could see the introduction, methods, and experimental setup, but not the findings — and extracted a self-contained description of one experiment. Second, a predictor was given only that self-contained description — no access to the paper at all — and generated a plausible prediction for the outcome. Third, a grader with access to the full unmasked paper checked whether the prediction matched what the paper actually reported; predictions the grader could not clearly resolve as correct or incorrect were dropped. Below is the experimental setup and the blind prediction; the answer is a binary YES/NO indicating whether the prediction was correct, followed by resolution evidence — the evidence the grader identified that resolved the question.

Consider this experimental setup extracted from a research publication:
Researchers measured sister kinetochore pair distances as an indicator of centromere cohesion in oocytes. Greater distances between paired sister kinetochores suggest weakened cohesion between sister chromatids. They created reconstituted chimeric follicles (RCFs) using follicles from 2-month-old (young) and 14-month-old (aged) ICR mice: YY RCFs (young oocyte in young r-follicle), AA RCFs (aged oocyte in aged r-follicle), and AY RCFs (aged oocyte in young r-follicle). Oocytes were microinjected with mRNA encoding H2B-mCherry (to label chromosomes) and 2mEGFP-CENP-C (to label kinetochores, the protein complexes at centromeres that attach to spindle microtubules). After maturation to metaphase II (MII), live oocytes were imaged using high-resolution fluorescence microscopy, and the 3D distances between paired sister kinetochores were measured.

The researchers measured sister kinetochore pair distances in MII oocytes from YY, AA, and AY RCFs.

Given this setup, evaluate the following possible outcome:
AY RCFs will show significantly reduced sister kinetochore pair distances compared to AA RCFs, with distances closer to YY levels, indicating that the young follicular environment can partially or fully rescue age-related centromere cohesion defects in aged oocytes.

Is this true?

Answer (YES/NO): YES